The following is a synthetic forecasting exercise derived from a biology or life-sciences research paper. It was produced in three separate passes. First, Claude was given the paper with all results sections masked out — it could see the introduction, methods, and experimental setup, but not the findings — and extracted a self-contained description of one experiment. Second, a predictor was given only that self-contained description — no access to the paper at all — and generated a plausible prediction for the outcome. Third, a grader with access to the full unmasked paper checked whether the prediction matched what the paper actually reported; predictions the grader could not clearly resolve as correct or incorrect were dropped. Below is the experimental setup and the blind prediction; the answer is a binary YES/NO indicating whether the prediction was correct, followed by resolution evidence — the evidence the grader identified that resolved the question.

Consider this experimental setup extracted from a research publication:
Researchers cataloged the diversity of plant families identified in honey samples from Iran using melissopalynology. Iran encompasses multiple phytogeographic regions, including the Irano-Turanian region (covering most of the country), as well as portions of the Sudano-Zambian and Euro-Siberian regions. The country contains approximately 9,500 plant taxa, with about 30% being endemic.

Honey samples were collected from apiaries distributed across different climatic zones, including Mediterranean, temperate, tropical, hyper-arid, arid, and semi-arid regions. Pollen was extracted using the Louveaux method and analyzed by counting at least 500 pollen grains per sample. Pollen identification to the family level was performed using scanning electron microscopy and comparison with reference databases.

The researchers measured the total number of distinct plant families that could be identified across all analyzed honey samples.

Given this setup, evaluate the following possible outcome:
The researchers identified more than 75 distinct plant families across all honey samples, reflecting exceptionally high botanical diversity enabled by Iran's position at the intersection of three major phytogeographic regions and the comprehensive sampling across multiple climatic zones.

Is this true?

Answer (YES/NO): NO